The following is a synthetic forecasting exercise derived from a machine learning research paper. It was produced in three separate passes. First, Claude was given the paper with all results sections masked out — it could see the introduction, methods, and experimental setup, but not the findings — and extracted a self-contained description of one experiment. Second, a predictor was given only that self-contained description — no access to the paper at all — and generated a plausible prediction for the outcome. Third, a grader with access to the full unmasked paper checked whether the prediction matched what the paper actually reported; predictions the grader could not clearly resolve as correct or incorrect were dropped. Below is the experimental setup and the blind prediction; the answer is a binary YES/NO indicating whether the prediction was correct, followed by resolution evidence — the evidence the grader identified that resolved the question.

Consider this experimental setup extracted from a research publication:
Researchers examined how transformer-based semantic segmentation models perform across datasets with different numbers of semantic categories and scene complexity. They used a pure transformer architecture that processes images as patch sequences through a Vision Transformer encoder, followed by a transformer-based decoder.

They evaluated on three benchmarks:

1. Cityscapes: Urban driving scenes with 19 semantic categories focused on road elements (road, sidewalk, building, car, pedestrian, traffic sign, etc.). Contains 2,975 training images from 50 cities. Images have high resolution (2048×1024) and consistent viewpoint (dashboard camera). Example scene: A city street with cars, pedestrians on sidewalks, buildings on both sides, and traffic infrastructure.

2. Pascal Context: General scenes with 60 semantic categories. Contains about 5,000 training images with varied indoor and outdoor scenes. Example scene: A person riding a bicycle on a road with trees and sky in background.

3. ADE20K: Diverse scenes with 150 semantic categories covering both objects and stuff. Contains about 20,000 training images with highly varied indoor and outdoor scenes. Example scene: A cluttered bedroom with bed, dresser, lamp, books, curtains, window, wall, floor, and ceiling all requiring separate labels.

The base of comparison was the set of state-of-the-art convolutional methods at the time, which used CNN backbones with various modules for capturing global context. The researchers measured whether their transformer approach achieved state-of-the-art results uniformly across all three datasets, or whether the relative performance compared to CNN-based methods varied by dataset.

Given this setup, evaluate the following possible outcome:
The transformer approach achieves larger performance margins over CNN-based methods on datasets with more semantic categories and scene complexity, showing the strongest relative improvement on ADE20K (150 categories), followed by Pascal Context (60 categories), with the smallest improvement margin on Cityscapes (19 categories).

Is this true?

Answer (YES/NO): YES